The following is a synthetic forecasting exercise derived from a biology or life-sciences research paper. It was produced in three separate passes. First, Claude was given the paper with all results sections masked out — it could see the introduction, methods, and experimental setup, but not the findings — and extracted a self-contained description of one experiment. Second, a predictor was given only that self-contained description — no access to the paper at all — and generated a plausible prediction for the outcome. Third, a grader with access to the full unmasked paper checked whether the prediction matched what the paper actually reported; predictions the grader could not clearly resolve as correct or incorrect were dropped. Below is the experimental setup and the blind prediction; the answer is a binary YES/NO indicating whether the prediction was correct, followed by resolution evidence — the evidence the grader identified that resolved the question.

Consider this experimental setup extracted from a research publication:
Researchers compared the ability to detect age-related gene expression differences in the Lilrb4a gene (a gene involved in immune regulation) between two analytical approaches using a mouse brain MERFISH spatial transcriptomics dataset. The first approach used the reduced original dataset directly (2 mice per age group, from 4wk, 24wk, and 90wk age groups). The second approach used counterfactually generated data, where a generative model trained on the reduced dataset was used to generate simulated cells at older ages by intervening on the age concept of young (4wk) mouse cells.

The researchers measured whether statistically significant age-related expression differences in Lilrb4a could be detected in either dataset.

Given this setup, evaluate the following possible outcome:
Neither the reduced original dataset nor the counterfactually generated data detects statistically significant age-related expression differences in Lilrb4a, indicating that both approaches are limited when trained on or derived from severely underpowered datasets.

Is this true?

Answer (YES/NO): NO